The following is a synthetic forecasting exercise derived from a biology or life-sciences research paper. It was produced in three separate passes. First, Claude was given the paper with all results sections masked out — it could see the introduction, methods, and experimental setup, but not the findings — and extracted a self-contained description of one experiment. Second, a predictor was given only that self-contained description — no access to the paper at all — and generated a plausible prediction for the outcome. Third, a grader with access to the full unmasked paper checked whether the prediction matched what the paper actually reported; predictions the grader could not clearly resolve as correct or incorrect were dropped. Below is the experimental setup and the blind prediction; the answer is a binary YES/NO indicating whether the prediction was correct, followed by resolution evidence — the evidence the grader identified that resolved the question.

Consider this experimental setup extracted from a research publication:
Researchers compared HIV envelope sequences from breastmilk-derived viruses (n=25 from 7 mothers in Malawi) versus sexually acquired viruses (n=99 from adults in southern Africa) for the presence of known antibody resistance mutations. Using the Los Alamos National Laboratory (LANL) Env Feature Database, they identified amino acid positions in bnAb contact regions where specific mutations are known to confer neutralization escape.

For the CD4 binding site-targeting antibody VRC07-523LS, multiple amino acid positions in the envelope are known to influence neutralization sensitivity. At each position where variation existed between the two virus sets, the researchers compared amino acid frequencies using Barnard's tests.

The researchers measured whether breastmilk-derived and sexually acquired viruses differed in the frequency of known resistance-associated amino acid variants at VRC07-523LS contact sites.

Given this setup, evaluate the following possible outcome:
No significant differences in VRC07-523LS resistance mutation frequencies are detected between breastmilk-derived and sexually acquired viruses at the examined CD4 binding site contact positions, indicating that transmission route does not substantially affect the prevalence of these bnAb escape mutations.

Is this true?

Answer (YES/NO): YES